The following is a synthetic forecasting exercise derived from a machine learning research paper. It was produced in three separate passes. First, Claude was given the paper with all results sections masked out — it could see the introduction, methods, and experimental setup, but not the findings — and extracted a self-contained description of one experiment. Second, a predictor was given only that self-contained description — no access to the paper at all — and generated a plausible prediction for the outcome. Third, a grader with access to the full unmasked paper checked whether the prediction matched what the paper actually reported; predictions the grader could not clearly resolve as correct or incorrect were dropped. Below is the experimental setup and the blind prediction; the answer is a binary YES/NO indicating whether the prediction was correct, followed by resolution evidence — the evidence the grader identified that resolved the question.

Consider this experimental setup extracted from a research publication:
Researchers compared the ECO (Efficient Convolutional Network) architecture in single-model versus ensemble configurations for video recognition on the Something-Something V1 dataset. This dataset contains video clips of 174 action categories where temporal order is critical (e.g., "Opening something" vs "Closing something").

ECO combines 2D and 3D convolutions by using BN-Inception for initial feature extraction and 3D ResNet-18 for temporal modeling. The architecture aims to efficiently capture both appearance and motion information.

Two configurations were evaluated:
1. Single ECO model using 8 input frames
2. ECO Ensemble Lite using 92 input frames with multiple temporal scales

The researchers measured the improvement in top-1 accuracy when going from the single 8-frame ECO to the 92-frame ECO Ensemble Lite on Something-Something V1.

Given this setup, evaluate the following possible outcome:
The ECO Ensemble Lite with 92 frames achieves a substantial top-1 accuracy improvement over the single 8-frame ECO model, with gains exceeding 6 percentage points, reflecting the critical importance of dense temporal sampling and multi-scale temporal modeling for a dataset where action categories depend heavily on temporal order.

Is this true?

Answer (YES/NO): YES